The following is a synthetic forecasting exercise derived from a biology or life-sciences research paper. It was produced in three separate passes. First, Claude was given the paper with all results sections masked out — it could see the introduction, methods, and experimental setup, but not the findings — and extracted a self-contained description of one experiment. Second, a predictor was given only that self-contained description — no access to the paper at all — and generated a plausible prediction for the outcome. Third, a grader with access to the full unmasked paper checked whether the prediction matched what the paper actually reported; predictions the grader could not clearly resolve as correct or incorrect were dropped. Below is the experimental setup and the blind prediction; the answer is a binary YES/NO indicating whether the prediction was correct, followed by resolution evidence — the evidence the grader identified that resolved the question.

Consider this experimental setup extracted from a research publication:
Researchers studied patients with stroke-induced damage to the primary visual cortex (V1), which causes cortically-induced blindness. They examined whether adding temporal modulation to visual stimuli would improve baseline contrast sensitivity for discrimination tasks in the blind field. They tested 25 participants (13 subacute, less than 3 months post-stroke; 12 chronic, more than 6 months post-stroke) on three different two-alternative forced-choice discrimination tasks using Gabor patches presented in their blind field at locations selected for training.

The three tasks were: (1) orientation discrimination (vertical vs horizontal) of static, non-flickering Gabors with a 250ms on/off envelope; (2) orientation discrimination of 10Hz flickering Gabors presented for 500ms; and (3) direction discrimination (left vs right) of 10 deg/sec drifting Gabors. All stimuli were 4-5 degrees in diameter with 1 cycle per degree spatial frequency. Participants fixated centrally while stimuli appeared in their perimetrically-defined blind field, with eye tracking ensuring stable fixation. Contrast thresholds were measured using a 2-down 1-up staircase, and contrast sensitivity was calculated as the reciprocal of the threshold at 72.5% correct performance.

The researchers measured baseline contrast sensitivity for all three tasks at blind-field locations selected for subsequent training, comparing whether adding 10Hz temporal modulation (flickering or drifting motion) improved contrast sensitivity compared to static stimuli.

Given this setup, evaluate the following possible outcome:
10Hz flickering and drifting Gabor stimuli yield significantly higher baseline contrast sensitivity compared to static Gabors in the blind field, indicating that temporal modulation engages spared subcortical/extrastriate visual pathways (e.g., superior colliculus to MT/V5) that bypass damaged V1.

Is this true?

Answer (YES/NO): NO